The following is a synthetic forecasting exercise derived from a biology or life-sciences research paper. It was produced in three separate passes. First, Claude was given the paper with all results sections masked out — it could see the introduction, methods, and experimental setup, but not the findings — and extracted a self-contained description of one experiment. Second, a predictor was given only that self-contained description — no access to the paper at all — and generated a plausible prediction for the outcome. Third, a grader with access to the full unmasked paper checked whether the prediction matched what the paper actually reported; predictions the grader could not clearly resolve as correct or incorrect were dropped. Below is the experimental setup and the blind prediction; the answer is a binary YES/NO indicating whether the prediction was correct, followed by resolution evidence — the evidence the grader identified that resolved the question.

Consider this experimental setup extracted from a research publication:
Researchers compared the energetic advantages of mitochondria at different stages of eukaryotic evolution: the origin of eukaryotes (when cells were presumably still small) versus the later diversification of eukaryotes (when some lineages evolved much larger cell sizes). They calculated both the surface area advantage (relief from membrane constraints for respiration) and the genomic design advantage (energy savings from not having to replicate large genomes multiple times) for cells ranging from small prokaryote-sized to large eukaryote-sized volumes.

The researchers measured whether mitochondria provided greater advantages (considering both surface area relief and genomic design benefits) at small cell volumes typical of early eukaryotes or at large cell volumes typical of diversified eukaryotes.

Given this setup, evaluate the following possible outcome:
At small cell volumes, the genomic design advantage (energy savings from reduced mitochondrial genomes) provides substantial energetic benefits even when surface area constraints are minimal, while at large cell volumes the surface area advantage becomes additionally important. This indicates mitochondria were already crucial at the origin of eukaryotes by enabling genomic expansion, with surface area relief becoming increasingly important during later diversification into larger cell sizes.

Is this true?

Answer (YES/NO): NO